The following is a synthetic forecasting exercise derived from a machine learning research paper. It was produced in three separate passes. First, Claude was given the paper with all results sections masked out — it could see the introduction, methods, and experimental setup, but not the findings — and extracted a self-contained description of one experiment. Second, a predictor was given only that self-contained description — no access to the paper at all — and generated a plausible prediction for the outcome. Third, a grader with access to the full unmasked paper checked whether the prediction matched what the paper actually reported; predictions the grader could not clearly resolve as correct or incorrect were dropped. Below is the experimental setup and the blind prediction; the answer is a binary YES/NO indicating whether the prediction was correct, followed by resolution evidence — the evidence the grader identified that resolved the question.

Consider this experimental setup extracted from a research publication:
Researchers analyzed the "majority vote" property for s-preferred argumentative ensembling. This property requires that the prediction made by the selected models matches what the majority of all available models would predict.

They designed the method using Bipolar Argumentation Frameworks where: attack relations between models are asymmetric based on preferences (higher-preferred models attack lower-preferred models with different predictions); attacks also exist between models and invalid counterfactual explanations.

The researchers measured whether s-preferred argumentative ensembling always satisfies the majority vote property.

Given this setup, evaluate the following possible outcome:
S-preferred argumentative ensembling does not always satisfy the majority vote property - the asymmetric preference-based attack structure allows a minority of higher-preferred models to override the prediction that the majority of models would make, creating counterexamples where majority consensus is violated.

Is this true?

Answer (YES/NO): YES